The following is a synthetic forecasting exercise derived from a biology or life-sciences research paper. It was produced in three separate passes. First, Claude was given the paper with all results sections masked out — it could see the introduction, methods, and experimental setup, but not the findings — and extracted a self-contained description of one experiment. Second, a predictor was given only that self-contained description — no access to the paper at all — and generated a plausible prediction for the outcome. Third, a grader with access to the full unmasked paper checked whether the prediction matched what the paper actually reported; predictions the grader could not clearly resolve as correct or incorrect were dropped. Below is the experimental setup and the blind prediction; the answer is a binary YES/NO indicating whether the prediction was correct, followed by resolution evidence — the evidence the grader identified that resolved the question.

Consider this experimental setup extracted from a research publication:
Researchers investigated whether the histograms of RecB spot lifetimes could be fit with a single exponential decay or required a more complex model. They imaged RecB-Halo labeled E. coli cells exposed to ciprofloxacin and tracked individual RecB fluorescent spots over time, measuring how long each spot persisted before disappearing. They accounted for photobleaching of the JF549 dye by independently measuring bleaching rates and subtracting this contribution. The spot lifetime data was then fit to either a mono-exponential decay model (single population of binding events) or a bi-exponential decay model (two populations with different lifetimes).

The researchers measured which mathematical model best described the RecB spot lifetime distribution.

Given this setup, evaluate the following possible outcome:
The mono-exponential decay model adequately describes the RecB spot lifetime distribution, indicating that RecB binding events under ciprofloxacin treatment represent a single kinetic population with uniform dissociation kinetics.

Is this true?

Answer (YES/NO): NO